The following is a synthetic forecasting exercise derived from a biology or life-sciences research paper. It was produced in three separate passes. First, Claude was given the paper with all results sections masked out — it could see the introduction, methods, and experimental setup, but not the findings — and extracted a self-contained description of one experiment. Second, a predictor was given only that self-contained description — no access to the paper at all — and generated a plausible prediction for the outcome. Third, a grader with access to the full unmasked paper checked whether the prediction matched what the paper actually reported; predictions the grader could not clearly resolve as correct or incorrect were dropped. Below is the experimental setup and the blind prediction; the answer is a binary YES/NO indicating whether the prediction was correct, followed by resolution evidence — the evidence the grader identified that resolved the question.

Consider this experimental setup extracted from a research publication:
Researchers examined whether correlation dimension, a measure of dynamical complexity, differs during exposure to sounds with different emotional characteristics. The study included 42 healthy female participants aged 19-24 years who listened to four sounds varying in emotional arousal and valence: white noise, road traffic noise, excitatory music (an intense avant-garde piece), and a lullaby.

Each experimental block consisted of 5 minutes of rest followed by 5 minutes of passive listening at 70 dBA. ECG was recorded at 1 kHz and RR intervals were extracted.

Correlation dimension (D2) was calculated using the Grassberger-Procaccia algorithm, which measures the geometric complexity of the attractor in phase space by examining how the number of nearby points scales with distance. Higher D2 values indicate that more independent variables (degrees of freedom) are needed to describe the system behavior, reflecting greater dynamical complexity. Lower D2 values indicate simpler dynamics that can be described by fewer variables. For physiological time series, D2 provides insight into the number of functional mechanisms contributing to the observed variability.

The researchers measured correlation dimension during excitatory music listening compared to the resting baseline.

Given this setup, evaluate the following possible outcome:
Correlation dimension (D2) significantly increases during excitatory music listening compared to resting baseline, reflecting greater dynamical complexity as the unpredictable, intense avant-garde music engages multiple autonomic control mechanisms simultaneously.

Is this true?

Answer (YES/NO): NO